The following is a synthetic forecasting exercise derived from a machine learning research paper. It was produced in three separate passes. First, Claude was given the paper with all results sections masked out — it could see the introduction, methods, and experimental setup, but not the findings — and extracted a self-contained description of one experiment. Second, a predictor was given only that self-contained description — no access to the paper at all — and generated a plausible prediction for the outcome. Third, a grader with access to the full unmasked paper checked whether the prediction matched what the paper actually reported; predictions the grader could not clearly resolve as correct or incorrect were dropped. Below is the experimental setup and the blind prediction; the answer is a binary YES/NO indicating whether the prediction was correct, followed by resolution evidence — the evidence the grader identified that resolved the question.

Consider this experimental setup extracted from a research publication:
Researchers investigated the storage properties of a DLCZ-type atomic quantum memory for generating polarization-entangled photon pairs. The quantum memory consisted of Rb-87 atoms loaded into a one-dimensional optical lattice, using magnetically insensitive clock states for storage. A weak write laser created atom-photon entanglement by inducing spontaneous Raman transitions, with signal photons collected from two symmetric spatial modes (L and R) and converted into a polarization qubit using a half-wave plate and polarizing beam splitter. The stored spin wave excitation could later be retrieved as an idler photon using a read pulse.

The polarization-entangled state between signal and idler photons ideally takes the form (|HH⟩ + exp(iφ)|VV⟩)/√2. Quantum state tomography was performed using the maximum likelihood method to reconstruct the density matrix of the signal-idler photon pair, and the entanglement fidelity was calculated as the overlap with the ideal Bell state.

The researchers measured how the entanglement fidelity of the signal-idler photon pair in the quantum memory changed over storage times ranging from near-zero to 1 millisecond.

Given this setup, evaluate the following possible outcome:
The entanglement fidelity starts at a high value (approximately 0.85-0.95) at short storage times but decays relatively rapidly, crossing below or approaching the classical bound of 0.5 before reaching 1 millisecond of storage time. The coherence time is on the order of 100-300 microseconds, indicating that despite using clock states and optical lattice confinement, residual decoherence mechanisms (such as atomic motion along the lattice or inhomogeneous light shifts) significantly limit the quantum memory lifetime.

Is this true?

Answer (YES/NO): NO